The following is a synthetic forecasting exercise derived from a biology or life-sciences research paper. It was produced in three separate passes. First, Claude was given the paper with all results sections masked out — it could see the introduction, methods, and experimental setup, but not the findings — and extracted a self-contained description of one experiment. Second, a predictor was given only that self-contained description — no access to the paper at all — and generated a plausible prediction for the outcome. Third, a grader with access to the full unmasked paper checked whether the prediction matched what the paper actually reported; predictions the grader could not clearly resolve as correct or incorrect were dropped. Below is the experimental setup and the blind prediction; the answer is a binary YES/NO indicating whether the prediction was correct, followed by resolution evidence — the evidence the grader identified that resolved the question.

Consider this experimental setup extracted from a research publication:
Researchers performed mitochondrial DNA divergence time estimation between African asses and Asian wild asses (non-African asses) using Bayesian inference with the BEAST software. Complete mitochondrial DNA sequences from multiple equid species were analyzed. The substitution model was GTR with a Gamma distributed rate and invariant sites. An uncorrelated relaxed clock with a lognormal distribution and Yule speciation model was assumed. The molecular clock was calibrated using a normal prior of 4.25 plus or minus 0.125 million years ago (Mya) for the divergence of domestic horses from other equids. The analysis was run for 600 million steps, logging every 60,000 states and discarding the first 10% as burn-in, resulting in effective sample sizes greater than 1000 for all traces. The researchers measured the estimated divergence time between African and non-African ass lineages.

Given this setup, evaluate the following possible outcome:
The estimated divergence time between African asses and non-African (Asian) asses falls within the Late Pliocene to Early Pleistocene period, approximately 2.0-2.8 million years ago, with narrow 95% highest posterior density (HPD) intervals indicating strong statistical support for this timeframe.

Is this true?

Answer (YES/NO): NO